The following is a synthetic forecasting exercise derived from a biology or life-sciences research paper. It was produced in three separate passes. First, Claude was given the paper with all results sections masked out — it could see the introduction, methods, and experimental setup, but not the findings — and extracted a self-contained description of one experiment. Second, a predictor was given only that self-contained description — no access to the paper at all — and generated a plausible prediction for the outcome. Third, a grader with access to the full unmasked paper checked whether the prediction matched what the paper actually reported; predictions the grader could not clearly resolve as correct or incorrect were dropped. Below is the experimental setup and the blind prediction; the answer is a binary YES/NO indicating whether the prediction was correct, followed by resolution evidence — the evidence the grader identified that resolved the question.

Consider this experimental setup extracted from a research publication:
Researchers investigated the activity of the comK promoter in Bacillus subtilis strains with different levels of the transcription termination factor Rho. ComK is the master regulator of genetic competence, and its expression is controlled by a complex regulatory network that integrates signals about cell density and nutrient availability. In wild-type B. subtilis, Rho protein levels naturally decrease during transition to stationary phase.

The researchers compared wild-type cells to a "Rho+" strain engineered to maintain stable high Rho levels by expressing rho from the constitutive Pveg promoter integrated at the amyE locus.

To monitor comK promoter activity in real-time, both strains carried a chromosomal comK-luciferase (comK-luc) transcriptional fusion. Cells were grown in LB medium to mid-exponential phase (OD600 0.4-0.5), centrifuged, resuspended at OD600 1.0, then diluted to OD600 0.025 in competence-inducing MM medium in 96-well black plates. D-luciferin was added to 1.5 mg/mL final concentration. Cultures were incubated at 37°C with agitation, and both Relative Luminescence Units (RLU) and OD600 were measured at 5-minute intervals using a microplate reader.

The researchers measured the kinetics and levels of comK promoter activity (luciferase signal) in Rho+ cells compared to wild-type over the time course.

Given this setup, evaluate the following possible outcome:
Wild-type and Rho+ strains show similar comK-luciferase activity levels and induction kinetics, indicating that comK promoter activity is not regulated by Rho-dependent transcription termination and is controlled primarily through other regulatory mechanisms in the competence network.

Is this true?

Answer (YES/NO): NO